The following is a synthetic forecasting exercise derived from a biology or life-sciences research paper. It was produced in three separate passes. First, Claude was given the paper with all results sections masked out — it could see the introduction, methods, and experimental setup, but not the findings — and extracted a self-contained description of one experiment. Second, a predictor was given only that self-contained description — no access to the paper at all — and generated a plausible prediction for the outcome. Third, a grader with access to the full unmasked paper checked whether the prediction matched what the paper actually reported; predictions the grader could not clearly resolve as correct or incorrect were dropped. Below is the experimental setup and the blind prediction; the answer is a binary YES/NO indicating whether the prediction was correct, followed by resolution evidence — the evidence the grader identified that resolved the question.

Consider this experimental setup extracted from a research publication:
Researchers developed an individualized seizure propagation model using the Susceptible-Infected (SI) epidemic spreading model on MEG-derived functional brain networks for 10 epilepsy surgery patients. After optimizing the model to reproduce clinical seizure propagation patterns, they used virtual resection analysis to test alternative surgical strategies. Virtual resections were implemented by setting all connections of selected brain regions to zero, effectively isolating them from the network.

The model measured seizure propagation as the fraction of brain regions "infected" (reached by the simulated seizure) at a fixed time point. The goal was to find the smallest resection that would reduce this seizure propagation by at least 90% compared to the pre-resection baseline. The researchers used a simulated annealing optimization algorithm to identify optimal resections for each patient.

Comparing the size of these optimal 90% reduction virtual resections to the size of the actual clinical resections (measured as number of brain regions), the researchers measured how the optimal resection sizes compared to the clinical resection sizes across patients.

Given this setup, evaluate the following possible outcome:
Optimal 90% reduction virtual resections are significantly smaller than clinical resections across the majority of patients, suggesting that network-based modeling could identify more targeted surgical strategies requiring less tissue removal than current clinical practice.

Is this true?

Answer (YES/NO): YES